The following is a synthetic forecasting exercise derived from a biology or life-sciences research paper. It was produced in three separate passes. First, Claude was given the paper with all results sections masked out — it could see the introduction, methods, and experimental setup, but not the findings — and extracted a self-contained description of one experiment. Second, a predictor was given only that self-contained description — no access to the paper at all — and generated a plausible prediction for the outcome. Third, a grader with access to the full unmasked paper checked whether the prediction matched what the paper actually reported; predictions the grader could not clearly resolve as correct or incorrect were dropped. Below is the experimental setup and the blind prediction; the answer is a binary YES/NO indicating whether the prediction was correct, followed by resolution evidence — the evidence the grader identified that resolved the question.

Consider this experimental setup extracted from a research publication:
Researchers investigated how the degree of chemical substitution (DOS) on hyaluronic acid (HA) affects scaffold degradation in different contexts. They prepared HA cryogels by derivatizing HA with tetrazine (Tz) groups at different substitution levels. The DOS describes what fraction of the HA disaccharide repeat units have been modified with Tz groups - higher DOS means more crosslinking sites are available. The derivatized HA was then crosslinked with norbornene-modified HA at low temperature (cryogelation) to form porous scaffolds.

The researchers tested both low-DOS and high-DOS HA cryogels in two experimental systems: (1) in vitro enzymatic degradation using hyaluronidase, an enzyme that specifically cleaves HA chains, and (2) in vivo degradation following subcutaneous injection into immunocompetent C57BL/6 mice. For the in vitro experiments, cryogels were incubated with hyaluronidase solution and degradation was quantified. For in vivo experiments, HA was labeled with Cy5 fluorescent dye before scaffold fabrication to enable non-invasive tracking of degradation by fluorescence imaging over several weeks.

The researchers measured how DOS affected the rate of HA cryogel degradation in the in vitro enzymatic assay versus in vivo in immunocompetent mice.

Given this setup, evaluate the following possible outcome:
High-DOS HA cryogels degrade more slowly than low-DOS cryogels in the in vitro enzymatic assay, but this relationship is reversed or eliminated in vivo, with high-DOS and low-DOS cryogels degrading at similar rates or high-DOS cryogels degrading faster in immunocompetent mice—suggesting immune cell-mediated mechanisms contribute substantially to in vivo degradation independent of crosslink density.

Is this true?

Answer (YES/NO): YES